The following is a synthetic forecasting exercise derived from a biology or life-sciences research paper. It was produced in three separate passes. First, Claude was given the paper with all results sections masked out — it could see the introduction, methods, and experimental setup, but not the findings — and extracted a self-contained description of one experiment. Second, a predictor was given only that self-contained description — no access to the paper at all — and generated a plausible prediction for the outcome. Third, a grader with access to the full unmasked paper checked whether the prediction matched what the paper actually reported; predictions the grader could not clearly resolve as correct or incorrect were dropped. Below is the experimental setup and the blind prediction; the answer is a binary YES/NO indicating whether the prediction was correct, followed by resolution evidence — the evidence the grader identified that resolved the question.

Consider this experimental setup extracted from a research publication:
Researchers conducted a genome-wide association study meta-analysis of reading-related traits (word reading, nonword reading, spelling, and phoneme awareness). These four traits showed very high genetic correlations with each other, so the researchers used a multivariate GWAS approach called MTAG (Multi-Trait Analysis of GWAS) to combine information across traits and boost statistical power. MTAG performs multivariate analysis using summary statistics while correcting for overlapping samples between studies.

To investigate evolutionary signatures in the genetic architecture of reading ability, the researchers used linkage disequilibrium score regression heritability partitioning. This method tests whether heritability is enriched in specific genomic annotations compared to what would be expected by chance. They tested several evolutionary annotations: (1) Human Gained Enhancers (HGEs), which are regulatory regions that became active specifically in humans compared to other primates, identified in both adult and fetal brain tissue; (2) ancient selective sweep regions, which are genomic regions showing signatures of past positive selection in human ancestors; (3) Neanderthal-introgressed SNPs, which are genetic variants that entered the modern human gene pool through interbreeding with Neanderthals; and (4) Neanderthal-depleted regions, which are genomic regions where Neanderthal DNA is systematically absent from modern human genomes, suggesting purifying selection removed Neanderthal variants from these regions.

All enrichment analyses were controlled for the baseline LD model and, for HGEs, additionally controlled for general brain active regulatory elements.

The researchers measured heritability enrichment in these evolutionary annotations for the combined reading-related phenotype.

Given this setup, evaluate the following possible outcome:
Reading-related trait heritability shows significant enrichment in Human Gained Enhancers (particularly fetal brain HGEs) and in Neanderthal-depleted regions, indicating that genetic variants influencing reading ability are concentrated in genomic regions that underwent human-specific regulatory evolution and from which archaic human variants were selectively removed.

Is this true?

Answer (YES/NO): NO